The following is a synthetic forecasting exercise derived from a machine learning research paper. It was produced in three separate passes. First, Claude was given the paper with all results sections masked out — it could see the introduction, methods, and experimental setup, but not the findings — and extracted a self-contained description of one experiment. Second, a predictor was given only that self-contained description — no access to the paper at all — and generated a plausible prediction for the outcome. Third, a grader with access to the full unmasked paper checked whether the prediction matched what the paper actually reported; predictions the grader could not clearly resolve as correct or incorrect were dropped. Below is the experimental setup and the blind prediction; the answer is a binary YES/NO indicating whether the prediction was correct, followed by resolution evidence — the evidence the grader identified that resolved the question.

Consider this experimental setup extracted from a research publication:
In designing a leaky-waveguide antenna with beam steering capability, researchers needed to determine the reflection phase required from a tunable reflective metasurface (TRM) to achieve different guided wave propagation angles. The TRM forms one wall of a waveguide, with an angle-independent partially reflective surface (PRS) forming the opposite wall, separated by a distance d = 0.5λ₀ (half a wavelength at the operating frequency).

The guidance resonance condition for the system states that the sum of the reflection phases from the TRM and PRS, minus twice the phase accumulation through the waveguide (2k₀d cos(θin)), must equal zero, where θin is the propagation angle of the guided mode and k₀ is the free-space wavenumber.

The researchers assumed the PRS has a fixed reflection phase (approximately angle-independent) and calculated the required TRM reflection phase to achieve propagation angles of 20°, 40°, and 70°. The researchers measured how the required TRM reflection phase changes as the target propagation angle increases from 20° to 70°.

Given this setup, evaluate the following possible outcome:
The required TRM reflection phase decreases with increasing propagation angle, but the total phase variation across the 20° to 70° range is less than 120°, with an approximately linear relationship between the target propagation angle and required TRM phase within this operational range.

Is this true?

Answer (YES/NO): NO